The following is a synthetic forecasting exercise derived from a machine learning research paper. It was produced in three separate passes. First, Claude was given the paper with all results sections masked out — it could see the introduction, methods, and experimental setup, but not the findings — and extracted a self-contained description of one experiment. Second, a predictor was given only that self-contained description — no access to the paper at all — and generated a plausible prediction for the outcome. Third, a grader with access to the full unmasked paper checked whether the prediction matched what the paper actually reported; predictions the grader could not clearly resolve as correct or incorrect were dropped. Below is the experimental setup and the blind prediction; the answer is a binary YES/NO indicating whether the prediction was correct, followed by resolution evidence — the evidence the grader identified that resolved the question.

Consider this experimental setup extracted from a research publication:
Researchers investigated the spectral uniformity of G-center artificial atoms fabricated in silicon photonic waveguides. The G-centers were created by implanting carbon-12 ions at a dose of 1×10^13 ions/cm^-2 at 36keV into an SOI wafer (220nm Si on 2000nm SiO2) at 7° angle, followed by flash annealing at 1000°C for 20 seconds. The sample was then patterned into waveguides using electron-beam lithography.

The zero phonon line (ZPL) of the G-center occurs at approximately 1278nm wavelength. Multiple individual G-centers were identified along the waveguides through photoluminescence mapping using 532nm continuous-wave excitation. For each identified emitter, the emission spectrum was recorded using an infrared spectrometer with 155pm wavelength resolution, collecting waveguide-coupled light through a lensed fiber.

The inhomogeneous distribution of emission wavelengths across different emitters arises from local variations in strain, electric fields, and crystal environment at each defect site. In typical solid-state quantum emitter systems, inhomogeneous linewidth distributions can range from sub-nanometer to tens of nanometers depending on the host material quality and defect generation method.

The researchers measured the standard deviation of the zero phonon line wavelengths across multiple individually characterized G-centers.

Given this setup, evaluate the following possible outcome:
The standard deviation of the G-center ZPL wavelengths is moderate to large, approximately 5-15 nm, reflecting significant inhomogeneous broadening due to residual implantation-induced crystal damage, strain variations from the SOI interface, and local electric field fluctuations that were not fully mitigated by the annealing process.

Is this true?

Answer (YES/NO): NO